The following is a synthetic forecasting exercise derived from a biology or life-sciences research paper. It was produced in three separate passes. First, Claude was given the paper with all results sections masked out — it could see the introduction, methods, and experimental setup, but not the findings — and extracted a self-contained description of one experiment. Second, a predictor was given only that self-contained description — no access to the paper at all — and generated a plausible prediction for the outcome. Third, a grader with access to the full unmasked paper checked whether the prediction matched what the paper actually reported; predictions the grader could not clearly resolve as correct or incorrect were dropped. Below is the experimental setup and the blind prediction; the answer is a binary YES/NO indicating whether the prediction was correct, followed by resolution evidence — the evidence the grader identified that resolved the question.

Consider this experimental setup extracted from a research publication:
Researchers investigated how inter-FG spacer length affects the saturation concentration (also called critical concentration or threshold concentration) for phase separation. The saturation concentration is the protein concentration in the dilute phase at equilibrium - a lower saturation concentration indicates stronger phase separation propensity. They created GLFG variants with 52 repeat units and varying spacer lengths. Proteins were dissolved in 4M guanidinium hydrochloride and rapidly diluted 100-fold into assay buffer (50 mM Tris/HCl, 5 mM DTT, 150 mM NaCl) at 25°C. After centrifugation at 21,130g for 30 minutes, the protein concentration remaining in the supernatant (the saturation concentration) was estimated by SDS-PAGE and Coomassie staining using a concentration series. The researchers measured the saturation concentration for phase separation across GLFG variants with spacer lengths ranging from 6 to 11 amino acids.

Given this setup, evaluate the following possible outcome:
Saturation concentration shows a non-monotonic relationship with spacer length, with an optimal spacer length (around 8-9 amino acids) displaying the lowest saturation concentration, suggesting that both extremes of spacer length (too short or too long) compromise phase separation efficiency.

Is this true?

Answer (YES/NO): NO